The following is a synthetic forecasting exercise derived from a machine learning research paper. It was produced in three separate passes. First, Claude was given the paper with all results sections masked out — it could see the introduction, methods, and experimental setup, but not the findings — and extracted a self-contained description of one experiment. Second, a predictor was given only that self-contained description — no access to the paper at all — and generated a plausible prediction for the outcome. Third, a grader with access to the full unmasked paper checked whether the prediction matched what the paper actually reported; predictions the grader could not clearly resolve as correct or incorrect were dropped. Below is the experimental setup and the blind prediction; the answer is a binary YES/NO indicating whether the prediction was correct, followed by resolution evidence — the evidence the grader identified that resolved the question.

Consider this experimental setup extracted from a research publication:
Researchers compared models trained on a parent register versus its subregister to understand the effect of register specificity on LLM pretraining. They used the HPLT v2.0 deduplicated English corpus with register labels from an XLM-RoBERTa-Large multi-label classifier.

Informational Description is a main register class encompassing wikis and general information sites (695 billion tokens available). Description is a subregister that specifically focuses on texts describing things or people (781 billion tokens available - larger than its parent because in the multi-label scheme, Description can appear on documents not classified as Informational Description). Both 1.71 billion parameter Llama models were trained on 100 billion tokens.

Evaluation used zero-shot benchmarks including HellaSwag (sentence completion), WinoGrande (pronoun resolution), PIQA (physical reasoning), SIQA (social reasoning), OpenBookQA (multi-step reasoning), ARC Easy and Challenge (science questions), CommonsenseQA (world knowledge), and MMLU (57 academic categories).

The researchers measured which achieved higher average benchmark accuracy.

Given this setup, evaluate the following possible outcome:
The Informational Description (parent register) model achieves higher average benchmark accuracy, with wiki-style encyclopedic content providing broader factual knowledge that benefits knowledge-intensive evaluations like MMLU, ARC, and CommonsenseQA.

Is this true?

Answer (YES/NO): NO